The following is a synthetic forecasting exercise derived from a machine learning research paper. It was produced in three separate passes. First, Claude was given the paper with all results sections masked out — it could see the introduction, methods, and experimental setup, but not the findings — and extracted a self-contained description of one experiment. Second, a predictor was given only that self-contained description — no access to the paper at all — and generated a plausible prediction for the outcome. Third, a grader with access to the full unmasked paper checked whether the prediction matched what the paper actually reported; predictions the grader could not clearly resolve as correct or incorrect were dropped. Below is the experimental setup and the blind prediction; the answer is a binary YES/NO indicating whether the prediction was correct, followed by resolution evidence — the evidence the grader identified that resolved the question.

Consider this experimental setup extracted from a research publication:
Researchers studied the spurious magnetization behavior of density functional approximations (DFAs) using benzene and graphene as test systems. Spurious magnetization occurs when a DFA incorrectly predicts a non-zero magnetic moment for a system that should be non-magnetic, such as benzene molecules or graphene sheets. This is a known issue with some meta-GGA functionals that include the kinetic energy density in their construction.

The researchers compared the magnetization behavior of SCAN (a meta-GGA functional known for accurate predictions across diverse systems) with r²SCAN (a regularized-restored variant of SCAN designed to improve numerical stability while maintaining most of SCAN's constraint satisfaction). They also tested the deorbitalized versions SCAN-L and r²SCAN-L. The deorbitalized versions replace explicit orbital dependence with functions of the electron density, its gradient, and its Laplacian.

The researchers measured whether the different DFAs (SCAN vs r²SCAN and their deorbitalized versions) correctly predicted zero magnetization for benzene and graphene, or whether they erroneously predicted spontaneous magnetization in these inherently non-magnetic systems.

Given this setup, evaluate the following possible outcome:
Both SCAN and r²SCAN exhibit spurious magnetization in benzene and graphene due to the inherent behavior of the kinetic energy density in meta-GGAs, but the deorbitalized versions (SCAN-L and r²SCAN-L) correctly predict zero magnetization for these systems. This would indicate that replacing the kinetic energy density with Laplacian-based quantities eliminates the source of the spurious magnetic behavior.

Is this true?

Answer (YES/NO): NO